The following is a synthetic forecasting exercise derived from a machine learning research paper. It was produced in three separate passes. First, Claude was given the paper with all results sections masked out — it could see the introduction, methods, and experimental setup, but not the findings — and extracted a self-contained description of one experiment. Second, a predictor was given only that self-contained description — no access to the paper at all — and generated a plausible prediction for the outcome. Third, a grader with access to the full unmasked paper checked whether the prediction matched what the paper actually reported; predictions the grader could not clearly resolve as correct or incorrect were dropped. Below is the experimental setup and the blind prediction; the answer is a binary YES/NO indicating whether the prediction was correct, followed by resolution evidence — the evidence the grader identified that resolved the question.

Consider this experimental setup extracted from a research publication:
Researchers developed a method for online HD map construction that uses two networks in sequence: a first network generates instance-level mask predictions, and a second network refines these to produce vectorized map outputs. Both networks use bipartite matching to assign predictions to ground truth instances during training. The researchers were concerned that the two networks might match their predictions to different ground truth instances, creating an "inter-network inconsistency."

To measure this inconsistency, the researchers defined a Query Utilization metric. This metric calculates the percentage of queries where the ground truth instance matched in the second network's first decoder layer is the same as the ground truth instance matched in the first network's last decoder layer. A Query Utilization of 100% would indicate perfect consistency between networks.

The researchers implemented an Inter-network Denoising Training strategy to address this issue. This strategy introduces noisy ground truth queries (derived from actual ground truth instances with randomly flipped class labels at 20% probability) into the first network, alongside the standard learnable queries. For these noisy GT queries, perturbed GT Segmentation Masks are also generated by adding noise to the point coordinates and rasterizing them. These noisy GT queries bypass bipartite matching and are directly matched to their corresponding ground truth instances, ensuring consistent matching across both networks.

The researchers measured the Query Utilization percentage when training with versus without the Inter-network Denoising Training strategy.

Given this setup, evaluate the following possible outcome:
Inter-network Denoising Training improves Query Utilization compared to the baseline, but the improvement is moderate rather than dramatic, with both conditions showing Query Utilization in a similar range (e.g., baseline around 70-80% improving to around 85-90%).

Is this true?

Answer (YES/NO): NO